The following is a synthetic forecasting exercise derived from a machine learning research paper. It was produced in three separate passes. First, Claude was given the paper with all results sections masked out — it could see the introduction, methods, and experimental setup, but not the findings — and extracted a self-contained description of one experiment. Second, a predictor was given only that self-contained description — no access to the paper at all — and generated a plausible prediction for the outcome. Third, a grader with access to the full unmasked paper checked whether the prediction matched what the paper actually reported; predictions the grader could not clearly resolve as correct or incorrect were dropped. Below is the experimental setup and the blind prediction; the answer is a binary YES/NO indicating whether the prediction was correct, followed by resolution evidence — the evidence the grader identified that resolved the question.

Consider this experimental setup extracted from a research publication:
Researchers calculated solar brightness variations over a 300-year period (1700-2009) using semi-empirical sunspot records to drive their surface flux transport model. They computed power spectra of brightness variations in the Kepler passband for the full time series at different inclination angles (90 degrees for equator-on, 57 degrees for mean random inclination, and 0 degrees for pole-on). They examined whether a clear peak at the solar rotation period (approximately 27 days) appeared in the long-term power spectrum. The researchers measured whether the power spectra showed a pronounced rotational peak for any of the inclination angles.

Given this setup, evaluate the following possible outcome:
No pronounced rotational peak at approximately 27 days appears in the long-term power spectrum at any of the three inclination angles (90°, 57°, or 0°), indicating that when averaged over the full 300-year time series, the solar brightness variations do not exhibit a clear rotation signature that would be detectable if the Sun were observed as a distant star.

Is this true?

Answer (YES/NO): YES